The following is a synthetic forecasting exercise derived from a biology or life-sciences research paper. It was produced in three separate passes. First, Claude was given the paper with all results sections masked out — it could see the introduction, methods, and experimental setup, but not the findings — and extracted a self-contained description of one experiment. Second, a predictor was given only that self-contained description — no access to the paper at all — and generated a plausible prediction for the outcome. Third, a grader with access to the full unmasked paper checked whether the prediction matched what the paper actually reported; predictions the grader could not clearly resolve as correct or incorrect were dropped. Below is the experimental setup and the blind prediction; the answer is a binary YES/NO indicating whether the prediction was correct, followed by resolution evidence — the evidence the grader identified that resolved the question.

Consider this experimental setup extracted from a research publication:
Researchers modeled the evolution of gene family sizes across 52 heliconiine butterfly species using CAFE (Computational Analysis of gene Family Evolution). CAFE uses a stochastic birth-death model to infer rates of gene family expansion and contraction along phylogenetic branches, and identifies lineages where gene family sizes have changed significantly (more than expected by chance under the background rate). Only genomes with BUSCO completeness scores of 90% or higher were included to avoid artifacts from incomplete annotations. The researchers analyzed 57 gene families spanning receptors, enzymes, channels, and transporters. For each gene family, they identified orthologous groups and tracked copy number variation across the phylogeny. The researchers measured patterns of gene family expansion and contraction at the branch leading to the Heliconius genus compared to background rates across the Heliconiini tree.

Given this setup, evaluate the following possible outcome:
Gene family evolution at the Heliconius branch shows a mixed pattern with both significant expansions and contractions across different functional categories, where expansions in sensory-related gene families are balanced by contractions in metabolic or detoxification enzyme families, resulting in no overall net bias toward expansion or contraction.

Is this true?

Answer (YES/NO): NO